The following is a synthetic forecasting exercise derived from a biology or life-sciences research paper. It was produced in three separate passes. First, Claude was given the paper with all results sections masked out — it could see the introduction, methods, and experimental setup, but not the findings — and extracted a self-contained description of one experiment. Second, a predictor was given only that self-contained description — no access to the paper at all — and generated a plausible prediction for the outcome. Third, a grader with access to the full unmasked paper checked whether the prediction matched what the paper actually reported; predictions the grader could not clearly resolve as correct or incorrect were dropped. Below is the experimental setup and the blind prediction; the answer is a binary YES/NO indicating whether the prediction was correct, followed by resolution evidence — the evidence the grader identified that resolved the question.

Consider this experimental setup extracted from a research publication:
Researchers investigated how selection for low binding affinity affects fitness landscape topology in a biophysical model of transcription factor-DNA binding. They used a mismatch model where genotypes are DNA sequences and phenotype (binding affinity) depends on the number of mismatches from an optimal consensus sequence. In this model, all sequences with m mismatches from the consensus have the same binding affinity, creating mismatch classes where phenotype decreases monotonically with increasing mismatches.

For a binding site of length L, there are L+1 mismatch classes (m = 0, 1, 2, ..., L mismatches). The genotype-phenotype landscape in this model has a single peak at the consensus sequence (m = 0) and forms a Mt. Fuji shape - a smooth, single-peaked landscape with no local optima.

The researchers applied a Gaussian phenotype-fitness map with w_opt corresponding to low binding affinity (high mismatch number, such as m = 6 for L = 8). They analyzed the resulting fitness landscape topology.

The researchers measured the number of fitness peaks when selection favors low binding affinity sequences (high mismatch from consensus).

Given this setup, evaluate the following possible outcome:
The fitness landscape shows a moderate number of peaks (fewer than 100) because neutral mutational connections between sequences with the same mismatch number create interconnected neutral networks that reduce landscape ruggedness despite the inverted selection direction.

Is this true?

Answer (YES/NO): YES